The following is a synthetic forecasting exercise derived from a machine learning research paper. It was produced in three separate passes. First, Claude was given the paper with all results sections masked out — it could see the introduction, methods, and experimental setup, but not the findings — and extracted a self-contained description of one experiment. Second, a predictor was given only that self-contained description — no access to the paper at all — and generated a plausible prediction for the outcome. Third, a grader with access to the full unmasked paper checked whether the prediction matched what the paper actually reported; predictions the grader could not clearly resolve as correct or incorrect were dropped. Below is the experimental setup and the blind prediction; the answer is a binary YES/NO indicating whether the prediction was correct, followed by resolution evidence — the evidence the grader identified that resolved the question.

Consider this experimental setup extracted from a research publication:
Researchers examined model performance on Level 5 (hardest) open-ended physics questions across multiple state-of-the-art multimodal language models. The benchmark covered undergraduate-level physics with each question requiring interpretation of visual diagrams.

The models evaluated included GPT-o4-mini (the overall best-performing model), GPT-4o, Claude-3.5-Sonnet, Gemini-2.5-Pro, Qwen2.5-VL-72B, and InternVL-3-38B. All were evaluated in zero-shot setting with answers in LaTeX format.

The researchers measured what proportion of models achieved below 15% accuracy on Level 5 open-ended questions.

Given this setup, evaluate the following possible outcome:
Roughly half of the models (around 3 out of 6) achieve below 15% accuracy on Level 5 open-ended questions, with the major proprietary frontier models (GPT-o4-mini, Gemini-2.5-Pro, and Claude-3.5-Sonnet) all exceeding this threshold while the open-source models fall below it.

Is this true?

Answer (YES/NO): NO